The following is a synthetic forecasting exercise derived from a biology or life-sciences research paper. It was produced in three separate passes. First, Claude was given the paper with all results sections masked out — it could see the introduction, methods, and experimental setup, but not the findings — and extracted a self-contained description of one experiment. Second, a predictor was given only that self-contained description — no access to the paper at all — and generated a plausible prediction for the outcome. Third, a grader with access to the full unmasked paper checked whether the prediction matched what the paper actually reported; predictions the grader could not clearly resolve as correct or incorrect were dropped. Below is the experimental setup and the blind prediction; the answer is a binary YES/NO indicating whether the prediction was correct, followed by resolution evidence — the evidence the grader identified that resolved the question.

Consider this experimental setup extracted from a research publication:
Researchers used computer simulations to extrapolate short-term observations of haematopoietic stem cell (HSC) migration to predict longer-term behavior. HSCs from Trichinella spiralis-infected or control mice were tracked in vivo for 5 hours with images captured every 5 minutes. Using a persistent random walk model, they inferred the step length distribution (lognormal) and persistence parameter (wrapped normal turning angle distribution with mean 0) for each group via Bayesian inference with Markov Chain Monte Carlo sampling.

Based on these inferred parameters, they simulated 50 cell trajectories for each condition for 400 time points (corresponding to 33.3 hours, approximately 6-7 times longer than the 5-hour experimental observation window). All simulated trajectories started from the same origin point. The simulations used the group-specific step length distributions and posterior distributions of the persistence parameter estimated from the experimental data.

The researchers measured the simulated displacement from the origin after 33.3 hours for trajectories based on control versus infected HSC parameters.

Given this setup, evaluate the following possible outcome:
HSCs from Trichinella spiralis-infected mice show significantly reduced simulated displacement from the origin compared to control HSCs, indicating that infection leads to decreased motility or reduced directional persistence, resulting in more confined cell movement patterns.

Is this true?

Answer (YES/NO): NO